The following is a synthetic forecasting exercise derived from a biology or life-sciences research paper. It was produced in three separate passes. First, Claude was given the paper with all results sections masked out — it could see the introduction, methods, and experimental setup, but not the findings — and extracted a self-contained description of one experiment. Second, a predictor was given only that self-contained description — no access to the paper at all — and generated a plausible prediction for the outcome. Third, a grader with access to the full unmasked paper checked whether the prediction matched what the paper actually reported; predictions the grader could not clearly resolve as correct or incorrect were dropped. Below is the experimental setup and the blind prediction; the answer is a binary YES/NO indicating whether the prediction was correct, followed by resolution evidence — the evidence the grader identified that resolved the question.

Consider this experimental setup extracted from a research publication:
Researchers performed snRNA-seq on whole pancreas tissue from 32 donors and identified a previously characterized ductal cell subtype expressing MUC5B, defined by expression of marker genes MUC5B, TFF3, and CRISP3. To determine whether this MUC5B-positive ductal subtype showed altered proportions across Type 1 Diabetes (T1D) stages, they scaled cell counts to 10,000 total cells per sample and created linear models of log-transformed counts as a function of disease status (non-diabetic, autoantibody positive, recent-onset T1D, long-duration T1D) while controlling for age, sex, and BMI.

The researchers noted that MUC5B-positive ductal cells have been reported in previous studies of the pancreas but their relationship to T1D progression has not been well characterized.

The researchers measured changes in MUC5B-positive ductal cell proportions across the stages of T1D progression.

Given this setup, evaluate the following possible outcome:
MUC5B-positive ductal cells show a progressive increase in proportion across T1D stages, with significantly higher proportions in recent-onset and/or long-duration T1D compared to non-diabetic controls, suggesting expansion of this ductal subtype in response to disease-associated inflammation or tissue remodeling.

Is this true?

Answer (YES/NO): NO